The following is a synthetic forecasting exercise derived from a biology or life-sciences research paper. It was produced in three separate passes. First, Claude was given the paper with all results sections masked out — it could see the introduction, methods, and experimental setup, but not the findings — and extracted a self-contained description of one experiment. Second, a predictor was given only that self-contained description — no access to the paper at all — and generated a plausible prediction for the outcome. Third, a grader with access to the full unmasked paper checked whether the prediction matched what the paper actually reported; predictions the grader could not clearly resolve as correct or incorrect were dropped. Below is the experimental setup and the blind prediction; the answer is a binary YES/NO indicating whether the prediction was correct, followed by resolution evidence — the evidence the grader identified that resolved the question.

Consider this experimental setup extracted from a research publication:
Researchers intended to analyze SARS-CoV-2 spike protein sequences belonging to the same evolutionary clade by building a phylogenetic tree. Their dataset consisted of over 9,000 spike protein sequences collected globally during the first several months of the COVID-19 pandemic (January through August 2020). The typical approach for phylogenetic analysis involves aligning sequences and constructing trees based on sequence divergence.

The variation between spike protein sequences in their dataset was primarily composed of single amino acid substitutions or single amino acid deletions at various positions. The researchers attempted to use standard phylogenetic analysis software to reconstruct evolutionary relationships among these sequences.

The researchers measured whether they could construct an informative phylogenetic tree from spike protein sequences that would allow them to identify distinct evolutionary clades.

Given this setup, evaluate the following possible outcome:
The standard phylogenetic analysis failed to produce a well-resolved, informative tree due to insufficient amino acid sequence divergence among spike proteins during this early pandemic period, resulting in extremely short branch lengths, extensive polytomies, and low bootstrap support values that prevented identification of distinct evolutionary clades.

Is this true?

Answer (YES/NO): NO